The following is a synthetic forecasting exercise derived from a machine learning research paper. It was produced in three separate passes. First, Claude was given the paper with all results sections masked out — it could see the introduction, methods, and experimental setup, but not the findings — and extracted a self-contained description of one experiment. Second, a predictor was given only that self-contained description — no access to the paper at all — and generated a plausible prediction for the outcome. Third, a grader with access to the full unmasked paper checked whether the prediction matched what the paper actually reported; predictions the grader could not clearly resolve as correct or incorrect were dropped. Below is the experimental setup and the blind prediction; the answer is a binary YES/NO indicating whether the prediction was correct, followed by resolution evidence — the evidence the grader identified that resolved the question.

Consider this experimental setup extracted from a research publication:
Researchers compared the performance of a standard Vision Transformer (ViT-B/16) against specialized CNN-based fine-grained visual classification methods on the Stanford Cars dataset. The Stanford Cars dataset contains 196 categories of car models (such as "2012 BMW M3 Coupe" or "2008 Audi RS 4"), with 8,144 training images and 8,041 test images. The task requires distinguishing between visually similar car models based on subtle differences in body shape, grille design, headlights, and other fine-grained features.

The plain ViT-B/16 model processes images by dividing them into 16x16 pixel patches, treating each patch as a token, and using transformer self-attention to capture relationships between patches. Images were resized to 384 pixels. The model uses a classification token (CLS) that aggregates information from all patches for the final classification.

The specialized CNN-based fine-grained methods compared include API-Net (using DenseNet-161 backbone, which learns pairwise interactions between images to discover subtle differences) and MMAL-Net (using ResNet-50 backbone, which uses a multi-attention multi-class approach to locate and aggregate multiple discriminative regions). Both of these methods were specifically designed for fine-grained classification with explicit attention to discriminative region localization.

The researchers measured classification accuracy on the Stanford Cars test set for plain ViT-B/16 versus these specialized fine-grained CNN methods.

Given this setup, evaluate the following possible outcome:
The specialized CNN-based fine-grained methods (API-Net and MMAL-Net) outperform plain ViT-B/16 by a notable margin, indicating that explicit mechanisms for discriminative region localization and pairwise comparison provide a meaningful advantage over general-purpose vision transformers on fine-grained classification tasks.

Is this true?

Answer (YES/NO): YES